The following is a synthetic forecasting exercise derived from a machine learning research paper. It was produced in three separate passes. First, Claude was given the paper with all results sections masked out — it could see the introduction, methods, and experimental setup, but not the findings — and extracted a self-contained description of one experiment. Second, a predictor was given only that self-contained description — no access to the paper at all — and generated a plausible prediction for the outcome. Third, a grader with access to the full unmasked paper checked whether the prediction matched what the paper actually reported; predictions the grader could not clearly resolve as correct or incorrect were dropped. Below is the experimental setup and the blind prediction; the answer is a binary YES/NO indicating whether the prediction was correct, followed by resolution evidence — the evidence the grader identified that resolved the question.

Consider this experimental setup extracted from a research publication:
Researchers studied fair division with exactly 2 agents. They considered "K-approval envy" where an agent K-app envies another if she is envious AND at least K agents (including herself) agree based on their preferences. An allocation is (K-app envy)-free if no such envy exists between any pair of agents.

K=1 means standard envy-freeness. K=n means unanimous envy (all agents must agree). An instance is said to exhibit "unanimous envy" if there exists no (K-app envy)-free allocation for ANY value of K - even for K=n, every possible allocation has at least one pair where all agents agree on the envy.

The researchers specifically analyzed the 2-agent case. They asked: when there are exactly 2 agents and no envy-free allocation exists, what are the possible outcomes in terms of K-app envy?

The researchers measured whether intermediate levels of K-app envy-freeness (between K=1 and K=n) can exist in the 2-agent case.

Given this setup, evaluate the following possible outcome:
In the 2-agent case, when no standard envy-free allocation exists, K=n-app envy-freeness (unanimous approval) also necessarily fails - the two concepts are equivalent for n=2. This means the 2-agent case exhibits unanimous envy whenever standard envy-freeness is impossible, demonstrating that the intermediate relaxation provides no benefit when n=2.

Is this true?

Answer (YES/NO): YES